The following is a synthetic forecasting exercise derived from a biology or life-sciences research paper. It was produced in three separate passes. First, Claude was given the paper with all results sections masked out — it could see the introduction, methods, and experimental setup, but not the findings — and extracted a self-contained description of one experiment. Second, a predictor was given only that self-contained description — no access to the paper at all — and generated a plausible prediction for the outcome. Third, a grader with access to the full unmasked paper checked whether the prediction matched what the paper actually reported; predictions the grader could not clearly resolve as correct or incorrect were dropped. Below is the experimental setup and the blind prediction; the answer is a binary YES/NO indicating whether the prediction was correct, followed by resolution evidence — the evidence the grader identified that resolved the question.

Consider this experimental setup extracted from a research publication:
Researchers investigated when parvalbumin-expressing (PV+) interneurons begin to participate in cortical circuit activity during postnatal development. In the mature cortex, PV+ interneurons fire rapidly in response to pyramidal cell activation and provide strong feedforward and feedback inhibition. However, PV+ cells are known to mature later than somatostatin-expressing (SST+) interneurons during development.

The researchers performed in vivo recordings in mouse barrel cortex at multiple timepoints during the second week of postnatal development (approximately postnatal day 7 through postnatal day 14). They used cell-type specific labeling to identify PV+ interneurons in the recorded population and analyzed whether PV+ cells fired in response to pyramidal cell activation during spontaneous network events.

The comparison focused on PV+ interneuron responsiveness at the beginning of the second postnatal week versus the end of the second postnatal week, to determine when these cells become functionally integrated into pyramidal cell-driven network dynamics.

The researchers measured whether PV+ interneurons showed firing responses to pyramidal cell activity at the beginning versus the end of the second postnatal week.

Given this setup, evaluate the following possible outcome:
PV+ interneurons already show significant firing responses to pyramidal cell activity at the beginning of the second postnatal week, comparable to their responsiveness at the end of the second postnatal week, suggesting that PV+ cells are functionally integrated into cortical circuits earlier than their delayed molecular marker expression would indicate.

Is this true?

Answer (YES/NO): NO